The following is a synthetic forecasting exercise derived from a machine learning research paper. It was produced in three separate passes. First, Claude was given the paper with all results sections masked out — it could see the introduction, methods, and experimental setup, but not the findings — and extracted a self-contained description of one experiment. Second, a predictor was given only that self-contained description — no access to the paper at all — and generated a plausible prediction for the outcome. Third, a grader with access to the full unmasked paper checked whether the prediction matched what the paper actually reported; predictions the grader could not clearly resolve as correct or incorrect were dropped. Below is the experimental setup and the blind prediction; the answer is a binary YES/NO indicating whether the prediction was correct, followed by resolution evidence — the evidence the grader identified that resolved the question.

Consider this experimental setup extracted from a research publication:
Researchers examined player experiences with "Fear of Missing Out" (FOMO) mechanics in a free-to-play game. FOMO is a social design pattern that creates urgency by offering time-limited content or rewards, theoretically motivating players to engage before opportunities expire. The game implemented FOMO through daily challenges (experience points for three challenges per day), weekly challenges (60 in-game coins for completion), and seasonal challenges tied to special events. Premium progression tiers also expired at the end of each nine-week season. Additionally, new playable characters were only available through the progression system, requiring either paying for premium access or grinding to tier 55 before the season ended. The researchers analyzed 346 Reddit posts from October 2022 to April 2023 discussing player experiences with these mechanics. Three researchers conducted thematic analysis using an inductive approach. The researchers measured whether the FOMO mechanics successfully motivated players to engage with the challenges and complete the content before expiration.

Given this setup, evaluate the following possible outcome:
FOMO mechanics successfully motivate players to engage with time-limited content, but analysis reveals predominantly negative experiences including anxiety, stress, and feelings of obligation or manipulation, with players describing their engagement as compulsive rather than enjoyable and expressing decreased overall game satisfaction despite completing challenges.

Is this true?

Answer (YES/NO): NO